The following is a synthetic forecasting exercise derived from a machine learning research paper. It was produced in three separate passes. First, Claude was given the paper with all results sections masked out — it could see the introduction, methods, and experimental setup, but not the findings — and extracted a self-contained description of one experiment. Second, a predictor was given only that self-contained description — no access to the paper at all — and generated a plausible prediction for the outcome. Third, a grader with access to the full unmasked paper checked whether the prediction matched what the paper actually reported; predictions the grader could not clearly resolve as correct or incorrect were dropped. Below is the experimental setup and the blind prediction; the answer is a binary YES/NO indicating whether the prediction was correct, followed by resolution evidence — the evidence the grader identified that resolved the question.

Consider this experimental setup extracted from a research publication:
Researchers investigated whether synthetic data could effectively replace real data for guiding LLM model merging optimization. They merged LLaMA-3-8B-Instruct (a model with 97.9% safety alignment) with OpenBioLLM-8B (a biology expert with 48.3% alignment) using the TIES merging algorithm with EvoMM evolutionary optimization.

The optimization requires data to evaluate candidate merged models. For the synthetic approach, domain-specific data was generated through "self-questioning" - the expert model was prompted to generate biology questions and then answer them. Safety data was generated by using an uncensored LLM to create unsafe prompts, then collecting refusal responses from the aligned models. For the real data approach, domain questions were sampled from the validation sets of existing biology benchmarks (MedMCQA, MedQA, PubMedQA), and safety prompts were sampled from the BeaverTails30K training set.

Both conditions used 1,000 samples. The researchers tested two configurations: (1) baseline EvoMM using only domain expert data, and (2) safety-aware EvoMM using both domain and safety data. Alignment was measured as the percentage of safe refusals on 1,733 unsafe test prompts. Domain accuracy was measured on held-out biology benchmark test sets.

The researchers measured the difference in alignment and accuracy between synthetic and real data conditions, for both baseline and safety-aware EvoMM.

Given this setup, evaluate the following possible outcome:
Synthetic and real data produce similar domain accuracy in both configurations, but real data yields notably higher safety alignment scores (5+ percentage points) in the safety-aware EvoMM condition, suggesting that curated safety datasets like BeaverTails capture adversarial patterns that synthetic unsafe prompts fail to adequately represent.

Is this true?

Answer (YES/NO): NO